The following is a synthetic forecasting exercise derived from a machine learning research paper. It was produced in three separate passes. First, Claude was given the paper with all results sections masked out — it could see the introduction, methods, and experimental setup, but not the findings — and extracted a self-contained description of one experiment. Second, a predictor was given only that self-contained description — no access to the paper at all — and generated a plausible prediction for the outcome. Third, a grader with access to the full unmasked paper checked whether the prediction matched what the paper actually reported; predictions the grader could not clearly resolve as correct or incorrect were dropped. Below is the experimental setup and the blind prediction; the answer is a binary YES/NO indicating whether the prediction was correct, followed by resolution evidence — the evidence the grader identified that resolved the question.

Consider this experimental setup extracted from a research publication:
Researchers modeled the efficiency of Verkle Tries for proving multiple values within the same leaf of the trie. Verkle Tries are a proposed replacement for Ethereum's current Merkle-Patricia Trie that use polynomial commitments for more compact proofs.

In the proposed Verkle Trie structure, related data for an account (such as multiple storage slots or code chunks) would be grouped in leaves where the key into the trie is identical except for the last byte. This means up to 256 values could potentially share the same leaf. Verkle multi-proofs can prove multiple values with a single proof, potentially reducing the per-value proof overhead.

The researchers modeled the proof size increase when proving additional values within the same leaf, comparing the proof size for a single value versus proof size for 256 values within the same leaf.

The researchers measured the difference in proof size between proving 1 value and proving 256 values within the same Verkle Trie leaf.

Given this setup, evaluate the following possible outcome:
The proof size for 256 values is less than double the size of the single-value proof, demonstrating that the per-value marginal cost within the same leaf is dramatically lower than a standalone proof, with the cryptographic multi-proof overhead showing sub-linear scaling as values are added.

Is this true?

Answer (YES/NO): YES